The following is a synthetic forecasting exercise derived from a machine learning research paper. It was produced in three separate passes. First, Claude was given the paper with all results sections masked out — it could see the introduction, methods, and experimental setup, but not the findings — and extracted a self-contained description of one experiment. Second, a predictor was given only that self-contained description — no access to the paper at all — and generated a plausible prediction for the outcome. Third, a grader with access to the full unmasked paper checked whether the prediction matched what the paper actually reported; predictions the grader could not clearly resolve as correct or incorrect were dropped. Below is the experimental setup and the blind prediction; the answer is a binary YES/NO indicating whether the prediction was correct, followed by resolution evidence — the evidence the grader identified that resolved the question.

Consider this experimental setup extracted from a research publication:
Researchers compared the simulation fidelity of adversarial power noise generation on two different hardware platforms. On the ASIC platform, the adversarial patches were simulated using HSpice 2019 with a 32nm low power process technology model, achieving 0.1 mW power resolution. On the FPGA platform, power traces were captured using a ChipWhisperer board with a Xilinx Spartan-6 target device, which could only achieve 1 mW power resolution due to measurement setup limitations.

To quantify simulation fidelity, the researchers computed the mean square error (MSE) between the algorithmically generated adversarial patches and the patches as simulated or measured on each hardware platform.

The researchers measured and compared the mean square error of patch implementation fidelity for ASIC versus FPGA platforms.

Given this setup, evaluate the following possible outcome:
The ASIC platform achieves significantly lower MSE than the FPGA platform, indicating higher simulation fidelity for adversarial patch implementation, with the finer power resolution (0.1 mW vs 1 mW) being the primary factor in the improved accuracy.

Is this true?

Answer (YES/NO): YES